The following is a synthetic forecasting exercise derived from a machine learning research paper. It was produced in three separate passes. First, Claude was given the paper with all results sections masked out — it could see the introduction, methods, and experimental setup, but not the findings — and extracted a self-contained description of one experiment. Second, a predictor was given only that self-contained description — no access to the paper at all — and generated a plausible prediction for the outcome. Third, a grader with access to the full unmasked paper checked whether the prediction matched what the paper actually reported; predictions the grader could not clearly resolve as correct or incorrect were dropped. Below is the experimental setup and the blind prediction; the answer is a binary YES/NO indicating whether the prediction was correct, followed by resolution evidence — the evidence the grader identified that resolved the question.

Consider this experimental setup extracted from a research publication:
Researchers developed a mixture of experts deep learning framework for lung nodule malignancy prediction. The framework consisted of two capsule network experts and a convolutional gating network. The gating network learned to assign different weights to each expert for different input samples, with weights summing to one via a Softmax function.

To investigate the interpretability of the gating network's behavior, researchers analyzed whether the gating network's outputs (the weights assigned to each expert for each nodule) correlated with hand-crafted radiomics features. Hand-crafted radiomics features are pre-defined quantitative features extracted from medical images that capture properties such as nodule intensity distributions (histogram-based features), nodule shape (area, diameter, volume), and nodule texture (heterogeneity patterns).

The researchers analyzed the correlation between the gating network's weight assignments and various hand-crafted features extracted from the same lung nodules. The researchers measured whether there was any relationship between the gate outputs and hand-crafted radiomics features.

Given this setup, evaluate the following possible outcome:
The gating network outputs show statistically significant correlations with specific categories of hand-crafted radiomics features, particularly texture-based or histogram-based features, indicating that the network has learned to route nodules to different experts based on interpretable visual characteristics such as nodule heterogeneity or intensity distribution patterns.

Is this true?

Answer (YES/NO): NO